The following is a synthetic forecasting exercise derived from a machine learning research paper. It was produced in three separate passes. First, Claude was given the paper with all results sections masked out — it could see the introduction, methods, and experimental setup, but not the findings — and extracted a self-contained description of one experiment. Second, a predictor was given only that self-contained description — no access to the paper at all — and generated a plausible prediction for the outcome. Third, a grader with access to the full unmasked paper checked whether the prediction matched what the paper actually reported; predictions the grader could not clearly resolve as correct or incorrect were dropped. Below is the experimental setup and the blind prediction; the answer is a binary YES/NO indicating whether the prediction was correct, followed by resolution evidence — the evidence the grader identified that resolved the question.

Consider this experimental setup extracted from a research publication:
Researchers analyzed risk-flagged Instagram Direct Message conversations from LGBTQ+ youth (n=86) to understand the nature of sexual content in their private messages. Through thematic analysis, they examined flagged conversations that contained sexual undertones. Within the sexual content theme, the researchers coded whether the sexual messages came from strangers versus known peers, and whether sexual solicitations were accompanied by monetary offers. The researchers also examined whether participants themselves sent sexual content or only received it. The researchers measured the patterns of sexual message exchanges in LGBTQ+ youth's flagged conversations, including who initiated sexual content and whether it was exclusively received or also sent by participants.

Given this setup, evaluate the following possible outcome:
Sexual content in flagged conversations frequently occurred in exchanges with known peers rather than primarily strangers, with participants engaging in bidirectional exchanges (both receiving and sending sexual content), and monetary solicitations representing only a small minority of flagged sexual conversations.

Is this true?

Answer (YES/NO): NO